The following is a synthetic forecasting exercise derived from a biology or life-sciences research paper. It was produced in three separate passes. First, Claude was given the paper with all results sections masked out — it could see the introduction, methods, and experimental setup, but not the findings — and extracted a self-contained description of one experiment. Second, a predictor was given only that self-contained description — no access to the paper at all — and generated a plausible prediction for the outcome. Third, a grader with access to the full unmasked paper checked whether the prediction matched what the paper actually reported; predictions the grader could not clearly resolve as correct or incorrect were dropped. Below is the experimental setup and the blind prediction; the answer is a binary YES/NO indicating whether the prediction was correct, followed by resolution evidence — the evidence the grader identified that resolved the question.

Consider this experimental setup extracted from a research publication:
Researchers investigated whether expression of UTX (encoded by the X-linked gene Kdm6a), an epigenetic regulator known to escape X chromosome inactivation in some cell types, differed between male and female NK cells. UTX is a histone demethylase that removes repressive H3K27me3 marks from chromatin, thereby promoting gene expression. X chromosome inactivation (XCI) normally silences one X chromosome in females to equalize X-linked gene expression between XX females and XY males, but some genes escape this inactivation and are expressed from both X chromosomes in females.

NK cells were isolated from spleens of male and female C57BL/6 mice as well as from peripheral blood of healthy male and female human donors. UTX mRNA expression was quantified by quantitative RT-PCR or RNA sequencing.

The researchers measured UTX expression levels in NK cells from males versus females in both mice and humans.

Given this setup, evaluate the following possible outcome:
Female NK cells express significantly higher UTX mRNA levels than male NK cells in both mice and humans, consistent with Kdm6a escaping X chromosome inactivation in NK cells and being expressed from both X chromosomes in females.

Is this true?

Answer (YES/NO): YES